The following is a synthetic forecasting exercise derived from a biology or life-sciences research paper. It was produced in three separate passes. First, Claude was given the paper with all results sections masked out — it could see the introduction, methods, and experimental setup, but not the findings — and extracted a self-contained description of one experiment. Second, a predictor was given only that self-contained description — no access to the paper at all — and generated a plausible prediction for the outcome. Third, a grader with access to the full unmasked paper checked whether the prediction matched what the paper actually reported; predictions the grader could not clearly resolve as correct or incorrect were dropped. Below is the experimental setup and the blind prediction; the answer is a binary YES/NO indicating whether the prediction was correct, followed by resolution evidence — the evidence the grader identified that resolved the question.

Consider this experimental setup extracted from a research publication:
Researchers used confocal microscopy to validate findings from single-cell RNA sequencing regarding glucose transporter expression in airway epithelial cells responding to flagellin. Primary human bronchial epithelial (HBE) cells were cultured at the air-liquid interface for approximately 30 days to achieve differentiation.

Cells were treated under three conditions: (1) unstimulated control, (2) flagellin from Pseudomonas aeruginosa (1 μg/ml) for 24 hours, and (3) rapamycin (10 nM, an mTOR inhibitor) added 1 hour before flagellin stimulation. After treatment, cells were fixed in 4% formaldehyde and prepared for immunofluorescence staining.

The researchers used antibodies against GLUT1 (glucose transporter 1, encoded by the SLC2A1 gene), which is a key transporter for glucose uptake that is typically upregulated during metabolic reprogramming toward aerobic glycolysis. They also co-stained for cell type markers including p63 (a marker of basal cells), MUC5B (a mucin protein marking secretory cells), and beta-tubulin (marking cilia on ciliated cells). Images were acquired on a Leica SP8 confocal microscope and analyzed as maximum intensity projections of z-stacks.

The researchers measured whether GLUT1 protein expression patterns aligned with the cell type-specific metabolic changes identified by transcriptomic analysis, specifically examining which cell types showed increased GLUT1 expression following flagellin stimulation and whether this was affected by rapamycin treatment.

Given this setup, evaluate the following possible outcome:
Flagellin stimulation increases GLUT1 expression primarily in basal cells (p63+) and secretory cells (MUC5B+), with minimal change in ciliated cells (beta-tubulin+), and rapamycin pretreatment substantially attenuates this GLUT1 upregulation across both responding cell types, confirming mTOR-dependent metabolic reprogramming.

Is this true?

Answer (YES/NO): NO